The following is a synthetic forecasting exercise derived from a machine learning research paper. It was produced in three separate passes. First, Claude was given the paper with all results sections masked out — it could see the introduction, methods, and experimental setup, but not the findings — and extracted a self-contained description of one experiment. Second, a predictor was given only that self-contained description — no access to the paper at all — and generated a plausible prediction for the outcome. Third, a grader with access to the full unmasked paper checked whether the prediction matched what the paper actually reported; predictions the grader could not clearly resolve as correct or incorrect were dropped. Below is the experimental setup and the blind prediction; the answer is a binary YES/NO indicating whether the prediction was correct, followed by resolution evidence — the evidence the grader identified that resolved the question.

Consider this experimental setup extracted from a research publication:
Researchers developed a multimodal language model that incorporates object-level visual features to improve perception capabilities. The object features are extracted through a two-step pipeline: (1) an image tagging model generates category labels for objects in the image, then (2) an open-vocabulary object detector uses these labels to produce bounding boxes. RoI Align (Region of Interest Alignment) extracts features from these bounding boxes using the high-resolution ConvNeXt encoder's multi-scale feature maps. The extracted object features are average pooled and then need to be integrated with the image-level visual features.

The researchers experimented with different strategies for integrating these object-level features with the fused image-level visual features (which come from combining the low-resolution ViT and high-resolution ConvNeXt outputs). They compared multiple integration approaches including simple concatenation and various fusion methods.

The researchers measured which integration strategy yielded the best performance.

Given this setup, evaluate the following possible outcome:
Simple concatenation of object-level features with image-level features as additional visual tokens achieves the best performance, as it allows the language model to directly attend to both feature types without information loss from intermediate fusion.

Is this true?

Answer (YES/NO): YES